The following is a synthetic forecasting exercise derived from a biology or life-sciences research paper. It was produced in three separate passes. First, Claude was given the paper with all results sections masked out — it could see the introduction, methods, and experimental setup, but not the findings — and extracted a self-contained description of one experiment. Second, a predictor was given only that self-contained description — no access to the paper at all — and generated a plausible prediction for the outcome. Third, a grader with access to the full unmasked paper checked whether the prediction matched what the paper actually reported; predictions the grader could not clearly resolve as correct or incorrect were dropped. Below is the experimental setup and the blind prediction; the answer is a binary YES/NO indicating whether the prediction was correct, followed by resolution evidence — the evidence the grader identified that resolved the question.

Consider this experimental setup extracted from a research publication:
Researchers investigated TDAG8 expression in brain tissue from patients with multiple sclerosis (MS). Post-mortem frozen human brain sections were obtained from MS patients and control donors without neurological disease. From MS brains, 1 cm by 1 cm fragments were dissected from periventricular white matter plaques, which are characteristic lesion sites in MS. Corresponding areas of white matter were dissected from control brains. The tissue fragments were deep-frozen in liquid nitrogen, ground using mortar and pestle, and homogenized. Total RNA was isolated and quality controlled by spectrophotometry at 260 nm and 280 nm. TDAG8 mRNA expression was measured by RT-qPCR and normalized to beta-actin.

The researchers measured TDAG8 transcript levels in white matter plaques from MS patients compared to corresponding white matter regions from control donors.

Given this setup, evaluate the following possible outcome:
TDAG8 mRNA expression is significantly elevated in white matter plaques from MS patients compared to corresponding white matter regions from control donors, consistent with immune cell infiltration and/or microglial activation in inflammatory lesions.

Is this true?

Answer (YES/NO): YES